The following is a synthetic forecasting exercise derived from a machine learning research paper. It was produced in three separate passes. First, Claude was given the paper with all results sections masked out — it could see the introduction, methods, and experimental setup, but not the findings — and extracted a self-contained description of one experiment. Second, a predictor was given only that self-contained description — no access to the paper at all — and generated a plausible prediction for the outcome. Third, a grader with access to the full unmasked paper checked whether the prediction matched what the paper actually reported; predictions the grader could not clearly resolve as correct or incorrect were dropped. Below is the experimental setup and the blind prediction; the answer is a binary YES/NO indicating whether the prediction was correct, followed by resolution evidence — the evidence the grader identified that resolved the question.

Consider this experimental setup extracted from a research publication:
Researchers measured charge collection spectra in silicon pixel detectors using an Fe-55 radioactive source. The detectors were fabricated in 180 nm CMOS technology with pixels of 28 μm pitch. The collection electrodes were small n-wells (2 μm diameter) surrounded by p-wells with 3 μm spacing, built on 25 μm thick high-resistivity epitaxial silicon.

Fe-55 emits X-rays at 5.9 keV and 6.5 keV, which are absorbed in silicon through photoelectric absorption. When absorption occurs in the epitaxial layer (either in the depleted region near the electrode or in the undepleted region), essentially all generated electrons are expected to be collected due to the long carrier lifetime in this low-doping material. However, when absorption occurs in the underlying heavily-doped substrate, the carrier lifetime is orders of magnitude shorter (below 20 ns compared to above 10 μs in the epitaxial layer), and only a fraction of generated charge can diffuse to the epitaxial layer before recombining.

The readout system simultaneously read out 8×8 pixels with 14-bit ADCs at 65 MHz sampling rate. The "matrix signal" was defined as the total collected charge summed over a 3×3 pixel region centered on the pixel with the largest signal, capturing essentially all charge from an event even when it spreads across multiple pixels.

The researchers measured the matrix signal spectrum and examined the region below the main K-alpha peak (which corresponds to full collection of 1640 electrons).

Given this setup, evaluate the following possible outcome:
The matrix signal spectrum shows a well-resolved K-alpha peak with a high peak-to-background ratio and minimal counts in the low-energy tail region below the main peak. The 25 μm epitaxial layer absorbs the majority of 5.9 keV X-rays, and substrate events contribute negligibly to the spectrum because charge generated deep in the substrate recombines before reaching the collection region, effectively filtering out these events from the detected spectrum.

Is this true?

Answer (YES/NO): NO